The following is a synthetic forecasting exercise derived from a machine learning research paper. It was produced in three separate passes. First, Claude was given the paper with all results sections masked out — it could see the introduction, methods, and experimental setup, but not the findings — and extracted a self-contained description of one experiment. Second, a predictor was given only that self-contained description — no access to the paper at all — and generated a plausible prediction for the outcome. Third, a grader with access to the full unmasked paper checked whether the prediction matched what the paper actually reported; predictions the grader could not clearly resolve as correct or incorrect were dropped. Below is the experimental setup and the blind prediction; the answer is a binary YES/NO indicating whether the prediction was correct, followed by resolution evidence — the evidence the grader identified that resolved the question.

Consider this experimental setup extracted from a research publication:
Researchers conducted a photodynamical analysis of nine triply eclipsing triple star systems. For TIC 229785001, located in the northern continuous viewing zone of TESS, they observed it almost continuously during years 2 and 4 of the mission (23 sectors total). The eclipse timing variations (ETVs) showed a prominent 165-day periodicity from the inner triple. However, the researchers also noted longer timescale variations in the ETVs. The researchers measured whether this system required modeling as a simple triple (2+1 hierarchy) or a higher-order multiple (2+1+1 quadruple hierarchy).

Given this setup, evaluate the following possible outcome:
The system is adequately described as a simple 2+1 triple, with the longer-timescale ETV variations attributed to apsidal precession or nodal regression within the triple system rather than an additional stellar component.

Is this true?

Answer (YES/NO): NO